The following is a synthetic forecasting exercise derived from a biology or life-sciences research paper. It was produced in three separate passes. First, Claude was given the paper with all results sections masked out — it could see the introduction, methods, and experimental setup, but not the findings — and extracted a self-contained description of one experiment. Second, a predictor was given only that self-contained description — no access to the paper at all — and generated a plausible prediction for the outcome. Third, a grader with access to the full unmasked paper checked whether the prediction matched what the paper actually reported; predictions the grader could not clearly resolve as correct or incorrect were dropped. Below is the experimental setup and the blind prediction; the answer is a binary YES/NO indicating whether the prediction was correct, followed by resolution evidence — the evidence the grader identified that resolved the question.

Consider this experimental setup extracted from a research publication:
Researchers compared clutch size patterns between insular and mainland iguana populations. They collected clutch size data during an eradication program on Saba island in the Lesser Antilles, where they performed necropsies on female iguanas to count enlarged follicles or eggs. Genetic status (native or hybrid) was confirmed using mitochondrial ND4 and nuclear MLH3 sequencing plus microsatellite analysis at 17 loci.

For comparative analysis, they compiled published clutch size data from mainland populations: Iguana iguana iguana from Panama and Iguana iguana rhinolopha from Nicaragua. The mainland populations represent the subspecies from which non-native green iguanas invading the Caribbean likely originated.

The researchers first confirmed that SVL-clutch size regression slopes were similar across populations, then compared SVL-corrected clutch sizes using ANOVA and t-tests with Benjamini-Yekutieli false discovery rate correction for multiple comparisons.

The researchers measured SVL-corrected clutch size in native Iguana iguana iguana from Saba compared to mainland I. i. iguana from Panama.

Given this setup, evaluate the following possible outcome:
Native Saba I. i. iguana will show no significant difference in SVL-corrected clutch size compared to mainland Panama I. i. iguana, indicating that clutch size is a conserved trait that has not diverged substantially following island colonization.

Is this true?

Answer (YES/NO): NO